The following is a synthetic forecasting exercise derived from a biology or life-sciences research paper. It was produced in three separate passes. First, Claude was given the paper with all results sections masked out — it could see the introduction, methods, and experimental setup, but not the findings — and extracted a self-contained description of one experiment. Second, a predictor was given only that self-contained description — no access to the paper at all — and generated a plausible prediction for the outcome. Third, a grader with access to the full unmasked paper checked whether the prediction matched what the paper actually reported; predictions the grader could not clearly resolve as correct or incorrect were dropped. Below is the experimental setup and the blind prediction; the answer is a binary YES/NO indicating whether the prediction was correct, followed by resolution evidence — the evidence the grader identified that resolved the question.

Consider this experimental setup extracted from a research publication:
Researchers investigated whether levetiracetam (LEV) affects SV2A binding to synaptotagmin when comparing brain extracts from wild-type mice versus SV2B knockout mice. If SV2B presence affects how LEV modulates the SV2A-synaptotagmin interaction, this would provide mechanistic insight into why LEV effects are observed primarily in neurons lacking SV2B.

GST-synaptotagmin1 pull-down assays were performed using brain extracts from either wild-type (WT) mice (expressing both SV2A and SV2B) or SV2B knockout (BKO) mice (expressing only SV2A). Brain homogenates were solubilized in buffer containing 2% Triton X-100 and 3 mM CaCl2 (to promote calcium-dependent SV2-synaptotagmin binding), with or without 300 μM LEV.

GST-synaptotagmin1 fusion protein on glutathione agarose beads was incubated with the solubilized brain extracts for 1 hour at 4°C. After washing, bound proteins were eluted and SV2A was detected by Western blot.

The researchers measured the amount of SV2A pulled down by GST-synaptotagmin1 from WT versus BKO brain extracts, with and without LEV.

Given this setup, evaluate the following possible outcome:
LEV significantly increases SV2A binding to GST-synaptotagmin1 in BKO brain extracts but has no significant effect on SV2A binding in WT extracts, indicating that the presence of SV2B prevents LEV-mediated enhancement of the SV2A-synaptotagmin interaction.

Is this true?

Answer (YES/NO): NO